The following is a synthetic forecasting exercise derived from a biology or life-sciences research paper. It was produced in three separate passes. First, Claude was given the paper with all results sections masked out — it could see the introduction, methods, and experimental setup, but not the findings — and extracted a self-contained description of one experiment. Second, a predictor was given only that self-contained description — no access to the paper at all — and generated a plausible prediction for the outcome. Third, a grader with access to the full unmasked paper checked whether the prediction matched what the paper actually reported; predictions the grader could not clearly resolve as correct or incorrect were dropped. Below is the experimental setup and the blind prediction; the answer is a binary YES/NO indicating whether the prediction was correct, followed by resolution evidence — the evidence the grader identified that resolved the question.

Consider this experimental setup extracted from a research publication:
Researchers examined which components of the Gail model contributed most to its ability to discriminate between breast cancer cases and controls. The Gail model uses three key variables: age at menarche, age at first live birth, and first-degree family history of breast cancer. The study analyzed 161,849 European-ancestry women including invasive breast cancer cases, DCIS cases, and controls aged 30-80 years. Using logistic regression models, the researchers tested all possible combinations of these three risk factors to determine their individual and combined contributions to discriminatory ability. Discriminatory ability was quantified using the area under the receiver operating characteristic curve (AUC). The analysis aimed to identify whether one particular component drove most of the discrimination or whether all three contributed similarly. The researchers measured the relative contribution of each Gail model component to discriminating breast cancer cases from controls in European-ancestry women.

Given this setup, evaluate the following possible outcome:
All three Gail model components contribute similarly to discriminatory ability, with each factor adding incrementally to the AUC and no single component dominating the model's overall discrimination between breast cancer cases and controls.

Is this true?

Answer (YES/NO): NO